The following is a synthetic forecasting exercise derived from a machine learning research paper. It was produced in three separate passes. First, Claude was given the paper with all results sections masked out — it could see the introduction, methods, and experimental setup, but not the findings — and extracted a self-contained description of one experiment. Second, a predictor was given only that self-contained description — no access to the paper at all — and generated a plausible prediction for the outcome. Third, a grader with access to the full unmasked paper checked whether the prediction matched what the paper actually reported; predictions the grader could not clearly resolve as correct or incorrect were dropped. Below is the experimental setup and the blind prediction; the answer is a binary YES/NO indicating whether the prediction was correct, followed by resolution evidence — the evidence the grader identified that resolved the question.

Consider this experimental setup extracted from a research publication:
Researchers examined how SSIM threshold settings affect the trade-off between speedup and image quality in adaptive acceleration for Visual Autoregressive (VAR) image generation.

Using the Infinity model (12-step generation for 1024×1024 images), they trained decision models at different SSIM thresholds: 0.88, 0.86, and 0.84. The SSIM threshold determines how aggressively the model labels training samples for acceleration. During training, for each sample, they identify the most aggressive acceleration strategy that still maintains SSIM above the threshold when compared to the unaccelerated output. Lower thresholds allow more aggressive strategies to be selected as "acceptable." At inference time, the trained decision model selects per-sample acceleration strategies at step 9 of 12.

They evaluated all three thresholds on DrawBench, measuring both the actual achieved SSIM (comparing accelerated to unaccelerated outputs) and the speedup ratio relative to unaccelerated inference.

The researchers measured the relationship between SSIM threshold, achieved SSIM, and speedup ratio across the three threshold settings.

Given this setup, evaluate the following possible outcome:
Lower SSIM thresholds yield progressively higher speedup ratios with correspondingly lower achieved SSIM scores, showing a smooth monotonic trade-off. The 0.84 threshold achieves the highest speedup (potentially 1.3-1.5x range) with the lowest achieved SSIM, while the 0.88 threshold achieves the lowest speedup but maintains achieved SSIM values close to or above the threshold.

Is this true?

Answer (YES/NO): NO